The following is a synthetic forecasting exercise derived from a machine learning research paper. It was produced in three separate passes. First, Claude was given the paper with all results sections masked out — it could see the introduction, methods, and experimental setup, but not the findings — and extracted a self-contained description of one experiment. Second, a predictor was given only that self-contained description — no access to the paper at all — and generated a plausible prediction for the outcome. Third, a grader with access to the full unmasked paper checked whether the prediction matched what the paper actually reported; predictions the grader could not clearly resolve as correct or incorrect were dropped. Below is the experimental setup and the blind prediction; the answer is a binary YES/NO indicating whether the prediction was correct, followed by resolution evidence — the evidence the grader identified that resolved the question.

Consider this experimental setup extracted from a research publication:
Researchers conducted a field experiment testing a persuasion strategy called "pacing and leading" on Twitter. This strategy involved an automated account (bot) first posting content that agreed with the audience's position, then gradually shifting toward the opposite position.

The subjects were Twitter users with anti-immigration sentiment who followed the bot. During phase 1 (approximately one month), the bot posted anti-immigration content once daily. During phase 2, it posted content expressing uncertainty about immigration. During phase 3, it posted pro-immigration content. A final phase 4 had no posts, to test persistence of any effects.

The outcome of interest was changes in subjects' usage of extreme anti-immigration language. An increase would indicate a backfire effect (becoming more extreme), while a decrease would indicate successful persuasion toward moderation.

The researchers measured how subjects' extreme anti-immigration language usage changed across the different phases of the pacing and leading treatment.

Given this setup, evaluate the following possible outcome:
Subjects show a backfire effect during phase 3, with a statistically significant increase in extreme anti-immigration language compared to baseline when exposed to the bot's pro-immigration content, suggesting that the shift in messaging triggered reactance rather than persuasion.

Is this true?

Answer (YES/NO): NO